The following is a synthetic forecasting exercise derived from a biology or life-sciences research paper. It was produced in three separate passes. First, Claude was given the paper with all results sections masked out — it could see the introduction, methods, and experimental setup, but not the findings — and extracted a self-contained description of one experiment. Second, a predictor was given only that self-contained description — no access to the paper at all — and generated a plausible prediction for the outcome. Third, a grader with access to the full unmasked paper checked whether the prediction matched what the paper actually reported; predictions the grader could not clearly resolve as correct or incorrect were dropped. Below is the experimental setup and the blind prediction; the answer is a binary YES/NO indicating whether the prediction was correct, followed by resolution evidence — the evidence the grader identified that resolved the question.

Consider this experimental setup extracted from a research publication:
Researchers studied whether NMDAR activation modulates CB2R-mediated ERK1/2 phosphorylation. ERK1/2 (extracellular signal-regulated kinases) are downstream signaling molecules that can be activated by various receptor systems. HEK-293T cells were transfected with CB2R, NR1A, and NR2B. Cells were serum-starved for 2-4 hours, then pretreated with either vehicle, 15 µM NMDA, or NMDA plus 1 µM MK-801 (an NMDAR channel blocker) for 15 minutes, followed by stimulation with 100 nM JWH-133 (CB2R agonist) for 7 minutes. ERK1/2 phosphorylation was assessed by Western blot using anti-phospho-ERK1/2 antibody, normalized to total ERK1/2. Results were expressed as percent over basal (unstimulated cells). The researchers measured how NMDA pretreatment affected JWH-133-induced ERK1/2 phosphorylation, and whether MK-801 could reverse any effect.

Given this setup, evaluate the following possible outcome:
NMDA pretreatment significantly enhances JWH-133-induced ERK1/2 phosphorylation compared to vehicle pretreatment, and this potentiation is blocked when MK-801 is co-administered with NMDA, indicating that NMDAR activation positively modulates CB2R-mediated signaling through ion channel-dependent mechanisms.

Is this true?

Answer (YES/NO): NO